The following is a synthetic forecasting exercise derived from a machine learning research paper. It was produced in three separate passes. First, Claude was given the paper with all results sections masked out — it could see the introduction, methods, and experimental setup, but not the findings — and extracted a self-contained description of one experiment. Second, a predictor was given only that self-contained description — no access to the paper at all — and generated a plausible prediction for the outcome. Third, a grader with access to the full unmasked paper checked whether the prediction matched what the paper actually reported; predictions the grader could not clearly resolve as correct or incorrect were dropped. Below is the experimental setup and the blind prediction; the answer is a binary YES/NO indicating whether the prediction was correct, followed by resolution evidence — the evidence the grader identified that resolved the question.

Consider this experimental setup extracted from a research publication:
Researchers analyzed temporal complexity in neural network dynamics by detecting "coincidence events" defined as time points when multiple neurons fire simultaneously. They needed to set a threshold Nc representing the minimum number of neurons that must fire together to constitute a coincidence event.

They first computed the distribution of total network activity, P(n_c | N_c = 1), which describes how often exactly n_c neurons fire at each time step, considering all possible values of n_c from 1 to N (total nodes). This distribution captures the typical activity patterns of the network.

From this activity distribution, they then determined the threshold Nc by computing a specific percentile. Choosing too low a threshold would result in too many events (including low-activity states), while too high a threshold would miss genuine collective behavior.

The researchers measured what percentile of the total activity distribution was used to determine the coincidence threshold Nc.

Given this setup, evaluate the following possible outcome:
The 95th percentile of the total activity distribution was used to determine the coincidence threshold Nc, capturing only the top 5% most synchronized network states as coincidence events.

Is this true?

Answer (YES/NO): NO